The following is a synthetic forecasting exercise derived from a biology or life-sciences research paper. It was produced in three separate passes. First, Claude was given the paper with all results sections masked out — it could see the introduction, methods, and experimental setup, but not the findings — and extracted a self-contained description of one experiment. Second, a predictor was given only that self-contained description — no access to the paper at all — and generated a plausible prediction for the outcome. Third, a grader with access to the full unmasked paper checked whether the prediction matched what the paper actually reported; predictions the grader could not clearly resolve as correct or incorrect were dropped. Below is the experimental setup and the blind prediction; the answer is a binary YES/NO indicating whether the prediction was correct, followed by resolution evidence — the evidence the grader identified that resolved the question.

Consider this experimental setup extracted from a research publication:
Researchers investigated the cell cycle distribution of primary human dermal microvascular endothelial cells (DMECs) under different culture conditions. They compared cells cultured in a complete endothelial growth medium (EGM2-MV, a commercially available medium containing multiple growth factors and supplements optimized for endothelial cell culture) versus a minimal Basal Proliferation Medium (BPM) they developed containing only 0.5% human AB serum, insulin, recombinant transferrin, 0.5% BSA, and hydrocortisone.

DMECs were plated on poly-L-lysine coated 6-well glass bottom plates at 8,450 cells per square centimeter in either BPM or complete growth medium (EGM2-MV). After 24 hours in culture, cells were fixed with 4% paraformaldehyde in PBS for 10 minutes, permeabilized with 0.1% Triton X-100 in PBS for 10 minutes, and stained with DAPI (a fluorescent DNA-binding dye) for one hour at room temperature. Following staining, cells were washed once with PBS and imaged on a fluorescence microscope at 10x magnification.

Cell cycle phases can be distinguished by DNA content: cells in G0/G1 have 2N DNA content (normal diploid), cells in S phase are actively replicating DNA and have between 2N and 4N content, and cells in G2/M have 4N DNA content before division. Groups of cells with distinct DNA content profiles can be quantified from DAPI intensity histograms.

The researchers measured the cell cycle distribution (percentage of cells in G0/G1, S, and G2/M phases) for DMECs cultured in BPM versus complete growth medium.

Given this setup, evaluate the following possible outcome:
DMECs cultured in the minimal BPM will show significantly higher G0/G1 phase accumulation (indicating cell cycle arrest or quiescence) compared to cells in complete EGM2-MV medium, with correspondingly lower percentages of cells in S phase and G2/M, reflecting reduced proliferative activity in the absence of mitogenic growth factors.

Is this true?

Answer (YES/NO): YES